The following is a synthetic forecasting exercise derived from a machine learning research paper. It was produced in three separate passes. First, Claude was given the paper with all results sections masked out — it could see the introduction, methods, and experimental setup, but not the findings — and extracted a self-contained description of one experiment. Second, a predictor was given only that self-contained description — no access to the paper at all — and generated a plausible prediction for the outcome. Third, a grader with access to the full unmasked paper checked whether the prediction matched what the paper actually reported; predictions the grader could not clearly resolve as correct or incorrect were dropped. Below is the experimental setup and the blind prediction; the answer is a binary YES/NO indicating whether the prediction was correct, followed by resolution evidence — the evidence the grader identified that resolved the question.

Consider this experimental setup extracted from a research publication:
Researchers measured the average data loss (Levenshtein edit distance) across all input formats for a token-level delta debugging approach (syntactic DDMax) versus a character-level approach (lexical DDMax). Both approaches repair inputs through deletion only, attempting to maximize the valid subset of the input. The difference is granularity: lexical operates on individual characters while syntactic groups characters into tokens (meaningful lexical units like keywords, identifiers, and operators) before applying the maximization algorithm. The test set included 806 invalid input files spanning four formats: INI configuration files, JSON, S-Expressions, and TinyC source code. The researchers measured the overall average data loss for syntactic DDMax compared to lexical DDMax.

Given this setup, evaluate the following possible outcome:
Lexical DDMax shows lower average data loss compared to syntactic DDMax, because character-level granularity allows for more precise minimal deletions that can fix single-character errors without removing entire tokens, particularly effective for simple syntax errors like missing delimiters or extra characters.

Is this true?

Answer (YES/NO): YES